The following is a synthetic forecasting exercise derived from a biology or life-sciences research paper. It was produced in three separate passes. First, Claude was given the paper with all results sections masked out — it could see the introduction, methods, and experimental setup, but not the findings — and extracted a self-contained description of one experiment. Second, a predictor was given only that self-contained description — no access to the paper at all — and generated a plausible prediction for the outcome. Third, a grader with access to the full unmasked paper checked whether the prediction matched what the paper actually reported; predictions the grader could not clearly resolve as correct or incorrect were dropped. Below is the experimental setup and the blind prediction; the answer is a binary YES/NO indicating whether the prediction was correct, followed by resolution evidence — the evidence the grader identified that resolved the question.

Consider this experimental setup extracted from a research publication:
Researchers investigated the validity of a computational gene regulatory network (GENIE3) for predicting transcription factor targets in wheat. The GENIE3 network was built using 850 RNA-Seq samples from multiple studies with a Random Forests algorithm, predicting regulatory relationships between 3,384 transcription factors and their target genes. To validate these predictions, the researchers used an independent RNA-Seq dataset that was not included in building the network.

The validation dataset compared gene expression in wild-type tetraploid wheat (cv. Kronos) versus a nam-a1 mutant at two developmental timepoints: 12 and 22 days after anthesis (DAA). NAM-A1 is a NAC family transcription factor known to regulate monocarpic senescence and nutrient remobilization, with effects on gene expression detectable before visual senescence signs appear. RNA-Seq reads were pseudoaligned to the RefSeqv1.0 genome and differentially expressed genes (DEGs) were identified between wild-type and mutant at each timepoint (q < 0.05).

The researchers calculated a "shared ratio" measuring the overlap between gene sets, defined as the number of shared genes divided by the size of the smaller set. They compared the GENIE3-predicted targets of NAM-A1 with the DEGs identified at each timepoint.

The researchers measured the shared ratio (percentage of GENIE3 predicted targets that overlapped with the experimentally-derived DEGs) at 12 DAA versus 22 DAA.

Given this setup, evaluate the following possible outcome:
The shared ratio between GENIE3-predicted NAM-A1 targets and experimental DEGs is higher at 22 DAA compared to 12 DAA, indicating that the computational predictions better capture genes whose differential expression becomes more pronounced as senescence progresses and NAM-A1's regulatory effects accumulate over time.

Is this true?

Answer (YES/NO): NO